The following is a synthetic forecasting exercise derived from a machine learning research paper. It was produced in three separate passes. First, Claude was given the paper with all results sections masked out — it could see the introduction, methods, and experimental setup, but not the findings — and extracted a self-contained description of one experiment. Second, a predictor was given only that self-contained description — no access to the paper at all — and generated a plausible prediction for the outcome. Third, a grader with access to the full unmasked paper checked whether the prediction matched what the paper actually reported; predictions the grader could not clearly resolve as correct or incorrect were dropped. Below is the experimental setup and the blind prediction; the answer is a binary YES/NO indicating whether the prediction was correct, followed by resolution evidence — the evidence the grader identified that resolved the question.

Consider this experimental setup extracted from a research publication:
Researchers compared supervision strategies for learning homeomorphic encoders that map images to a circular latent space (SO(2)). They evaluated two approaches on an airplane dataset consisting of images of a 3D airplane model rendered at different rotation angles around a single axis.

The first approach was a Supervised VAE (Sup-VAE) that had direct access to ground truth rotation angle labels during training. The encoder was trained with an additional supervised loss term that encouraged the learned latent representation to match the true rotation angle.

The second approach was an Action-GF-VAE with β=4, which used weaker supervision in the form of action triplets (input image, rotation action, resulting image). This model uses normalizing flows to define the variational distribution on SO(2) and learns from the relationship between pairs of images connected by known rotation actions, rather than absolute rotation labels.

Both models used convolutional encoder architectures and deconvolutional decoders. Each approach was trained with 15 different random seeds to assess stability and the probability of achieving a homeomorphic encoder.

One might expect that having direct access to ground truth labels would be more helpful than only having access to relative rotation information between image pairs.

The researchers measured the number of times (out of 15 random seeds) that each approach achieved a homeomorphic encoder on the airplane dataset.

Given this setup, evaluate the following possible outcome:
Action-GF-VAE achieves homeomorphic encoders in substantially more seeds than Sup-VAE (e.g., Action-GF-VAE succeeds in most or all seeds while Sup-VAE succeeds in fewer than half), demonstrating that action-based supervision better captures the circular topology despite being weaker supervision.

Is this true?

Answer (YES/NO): YES